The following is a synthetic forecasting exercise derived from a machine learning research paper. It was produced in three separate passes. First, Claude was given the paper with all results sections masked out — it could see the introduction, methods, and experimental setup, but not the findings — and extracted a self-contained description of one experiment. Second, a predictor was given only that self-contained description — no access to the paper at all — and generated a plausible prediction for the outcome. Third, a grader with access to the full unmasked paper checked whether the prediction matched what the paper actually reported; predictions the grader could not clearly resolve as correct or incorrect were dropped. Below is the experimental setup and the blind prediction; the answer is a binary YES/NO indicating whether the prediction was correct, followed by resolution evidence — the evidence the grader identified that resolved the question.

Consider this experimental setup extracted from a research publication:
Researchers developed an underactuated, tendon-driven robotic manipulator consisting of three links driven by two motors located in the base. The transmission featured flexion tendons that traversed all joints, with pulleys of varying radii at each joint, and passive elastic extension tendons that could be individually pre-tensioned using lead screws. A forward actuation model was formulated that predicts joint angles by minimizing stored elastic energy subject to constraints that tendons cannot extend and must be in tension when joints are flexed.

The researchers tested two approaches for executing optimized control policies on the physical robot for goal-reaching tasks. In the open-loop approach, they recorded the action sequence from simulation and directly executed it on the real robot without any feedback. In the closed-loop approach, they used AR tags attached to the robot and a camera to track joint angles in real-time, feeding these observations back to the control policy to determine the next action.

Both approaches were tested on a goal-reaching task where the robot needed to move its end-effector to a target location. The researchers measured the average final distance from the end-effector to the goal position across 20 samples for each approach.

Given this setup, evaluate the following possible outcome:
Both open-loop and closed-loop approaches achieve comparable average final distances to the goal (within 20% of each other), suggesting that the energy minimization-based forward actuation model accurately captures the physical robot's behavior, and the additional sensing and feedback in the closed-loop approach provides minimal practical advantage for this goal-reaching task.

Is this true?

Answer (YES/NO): NO